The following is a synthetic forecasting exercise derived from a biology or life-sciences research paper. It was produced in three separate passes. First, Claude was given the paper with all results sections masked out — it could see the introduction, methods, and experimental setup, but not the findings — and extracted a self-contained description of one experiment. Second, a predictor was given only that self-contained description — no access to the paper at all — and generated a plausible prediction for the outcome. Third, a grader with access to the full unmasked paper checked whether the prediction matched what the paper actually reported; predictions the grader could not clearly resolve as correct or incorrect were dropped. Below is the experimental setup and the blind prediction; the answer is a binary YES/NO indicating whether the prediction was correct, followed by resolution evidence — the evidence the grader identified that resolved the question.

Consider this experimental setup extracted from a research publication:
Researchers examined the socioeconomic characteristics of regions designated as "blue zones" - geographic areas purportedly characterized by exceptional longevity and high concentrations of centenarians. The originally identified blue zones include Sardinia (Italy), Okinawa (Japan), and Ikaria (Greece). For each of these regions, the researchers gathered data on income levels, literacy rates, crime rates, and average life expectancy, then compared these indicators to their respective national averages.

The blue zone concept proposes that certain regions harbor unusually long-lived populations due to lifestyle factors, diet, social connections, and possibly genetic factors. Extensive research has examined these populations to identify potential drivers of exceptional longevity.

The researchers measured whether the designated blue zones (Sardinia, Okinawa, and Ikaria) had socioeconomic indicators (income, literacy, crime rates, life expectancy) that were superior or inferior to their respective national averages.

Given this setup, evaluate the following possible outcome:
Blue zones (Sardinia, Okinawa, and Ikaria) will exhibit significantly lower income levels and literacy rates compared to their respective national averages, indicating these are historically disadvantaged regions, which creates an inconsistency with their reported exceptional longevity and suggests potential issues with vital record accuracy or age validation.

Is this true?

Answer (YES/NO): YES